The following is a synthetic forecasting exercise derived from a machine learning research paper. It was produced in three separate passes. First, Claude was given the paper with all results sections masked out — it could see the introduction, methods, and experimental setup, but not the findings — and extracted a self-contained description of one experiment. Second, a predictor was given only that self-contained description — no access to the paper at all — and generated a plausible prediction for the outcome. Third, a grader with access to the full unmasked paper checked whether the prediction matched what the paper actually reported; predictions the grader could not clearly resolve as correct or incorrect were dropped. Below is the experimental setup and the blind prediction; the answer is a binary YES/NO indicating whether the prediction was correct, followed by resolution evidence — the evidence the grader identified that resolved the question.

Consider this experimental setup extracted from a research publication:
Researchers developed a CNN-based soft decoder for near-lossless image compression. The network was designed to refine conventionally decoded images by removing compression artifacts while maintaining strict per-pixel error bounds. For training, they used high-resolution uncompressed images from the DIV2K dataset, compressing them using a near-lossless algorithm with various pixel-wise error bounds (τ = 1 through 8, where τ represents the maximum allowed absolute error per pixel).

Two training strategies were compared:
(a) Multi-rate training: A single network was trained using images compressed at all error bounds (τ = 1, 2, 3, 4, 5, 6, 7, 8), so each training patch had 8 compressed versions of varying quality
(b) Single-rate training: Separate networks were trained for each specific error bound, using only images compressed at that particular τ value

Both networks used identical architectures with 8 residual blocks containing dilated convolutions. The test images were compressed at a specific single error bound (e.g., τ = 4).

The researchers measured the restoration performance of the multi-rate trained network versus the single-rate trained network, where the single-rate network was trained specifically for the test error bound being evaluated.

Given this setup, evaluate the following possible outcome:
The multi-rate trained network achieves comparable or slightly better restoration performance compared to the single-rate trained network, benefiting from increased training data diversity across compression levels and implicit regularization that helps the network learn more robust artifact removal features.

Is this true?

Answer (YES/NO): YES